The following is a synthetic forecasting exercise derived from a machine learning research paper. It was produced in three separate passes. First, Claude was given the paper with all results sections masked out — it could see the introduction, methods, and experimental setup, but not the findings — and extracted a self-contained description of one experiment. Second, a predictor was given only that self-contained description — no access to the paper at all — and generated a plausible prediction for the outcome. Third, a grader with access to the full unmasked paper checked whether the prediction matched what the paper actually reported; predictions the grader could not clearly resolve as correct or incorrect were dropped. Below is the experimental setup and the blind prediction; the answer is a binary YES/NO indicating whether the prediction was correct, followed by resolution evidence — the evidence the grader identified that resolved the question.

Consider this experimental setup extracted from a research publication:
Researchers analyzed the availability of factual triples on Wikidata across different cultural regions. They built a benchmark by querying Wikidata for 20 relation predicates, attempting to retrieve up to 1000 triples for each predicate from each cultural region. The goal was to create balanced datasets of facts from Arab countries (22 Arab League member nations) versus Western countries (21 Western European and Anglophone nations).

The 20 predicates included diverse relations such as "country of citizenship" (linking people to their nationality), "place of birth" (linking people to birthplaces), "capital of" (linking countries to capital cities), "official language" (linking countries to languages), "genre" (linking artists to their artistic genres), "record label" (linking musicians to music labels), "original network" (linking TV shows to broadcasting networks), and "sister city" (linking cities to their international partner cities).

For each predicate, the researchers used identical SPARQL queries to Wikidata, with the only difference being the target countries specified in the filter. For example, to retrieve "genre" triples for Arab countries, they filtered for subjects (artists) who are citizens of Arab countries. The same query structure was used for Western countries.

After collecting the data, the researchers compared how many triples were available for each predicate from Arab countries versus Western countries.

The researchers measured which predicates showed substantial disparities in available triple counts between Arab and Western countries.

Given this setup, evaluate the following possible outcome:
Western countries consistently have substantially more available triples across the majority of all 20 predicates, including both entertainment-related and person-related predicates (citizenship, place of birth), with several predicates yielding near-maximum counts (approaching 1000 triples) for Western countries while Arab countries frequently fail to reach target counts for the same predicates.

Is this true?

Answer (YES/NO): NO